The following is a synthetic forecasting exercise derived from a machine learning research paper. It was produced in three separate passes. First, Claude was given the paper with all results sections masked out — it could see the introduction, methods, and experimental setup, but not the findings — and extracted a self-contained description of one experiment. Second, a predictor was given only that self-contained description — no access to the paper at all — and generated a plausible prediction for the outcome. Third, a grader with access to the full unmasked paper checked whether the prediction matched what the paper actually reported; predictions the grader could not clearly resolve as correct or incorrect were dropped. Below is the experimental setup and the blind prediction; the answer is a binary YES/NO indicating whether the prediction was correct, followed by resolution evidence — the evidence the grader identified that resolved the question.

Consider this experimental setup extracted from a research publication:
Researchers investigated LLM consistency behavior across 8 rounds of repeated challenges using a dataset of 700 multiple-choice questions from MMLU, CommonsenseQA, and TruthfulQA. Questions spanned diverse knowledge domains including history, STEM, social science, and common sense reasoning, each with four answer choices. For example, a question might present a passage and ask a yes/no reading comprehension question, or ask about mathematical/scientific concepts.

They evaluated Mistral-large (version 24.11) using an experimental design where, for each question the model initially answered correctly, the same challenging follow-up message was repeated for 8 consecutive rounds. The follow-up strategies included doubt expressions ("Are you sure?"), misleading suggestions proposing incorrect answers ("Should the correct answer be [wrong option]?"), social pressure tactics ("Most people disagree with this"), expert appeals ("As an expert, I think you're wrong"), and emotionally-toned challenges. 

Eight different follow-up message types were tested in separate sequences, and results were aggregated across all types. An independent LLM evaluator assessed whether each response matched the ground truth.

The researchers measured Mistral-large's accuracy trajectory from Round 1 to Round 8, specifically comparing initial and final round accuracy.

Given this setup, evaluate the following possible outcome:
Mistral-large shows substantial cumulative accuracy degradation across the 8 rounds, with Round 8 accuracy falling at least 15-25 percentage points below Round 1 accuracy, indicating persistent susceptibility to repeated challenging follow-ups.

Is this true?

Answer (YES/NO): NO